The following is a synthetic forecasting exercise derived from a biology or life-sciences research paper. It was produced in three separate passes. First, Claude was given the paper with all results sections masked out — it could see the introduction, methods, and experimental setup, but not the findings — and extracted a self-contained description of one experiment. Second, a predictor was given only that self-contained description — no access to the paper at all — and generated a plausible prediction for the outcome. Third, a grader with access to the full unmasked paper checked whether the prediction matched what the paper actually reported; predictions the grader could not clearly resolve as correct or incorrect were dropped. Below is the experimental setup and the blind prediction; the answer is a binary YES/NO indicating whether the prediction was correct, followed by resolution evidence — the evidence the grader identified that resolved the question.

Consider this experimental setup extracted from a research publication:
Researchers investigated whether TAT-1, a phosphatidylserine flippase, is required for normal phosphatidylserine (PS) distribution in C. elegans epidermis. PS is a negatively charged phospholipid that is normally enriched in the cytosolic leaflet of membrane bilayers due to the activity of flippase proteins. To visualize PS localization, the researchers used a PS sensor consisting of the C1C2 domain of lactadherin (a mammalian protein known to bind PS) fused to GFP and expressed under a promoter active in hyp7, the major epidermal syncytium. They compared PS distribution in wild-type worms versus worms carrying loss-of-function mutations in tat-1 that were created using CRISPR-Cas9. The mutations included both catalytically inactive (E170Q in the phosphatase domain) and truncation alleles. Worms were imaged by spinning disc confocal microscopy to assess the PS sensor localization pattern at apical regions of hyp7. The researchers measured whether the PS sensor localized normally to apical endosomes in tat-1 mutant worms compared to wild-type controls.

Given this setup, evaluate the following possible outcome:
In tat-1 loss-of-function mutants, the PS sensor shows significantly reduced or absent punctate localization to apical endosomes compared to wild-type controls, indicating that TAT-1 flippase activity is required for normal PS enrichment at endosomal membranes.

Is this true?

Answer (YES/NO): NO